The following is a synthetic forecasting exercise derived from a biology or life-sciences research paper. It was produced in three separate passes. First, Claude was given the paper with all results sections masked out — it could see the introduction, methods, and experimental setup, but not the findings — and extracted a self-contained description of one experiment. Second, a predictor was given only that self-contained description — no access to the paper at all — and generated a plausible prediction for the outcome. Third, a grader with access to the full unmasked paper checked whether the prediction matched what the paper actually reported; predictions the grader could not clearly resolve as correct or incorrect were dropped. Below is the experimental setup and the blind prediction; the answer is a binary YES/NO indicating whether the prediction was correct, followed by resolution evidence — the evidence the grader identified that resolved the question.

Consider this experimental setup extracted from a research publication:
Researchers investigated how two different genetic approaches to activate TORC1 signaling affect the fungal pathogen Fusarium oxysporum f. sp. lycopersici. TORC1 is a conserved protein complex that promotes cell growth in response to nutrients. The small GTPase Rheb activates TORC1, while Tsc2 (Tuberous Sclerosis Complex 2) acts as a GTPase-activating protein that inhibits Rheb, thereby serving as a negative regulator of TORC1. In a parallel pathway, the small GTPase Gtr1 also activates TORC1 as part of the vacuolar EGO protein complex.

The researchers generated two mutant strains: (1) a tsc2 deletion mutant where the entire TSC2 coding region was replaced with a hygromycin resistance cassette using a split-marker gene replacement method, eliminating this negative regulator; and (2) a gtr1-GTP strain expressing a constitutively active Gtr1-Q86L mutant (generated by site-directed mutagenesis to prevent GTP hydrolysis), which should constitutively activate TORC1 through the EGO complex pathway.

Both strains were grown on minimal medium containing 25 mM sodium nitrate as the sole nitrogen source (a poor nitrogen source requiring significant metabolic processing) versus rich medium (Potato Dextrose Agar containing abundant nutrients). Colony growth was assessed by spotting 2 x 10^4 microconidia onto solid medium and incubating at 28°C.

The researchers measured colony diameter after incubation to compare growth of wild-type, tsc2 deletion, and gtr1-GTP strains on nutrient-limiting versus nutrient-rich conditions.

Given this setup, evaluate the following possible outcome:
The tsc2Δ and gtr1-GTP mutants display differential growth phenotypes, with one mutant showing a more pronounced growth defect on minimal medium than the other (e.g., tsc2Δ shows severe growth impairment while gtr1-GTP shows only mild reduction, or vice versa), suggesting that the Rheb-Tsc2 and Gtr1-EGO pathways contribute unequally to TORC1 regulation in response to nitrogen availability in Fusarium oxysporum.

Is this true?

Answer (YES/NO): YES